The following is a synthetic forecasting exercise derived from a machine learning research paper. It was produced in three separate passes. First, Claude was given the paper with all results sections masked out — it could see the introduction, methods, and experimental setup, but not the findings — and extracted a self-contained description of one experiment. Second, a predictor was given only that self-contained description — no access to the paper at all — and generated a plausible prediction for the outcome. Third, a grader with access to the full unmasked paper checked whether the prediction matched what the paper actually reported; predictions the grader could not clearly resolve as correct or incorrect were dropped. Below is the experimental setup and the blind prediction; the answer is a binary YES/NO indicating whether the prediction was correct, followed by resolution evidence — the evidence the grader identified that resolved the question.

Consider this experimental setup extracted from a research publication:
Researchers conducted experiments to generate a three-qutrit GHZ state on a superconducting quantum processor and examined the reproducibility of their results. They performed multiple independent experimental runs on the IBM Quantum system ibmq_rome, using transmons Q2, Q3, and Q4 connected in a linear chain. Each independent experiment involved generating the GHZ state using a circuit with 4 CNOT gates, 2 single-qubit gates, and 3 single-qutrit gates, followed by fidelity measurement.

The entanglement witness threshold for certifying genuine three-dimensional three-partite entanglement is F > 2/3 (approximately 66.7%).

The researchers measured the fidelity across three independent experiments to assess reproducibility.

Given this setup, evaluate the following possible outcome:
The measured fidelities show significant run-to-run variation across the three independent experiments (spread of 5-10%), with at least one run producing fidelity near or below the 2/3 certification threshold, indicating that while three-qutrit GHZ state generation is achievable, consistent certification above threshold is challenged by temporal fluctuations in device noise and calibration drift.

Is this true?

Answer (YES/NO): NO